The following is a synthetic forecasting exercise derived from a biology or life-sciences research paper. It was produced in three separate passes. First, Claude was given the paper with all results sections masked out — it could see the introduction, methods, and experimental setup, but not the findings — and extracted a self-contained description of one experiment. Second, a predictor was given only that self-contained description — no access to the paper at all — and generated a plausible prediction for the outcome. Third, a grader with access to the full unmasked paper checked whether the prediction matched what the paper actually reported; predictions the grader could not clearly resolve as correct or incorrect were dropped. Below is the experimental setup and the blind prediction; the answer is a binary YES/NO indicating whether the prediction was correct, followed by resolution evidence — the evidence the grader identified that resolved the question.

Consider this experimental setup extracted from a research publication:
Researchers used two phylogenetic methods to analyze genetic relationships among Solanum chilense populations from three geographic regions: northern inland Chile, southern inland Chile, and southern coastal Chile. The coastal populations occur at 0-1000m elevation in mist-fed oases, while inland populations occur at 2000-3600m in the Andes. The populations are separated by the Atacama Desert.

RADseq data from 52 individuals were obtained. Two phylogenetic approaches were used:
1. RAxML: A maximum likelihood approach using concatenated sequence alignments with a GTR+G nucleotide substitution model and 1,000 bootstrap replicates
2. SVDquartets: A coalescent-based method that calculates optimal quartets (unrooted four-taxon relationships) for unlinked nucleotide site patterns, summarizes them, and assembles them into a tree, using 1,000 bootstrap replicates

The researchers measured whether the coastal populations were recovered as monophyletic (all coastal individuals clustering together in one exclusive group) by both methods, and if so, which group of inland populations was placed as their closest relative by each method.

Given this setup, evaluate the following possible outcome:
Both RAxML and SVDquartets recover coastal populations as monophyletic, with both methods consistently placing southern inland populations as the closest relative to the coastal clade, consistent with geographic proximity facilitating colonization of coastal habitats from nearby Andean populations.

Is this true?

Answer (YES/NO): NO